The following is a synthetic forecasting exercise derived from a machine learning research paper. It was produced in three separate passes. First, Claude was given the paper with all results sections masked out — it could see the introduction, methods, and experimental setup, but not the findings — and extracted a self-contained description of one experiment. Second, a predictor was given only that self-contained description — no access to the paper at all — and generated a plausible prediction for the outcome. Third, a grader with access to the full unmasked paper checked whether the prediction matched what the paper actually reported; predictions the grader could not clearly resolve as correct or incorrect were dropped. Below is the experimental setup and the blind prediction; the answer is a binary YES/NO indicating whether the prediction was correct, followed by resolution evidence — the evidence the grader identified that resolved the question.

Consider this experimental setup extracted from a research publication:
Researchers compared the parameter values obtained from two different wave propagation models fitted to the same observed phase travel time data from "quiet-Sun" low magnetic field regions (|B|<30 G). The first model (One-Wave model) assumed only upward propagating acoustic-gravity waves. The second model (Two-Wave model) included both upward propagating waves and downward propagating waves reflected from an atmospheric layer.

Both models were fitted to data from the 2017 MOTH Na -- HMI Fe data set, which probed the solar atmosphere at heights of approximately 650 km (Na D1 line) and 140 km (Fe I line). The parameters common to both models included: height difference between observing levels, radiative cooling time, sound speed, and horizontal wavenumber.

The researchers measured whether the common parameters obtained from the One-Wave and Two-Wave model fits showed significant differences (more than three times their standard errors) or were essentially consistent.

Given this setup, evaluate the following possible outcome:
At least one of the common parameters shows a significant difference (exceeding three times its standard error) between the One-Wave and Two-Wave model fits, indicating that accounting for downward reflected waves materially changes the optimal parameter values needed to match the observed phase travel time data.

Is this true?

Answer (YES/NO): YES